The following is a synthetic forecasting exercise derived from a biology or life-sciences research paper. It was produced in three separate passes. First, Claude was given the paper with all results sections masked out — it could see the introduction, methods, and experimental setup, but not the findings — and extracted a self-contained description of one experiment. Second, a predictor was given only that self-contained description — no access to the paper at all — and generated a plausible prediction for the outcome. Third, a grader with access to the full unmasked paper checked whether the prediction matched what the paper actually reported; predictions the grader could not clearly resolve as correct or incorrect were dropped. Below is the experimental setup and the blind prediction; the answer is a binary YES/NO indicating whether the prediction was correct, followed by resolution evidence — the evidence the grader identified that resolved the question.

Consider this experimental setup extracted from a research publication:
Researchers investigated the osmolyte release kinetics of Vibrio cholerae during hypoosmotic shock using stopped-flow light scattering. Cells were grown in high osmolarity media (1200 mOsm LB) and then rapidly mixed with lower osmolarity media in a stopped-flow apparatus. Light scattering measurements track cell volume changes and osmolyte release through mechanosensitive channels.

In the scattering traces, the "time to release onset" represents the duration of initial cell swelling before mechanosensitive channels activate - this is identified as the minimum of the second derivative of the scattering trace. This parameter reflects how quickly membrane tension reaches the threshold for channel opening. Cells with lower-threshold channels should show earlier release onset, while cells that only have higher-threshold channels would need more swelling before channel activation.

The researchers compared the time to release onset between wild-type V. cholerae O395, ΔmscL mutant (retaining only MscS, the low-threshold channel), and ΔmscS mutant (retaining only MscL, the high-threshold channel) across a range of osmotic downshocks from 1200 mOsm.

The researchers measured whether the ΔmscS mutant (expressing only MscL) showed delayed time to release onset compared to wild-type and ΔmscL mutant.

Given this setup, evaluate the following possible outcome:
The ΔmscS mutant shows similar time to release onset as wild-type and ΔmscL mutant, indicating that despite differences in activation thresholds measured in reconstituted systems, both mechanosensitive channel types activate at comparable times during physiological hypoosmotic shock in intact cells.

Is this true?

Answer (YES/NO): NO